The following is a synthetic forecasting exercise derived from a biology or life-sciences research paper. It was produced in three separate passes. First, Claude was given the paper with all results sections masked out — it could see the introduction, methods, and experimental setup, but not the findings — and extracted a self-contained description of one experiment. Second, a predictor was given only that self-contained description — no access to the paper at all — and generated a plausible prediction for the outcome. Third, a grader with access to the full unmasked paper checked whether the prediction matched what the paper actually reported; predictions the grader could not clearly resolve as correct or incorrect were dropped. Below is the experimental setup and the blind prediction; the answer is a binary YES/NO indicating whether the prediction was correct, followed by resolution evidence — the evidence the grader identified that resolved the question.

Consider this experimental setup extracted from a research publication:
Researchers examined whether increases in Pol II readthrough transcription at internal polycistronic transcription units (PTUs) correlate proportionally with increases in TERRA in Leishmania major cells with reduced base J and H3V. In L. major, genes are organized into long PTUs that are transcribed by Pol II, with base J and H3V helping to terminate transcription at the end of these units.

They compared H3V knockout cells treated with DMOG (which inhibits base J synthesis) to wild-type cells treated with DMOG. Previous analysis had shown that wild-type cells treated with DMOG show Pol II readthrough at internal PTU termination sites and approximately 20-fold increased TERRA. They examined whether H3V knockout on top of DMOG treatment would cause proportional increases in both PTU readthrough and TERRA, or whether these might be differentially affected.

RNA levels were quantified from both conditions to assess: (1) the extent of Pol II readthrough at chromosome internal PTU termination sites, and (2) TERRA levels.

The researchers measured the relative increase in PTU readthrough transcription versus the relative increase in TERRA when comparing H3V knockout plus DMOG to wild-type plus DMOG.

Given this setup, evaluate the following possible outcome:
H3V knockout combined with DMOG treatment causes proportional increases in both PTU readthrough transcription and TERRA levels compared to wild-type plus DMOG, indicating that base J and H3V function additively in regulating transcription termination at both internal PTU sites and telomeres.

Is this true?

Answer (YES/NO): NO